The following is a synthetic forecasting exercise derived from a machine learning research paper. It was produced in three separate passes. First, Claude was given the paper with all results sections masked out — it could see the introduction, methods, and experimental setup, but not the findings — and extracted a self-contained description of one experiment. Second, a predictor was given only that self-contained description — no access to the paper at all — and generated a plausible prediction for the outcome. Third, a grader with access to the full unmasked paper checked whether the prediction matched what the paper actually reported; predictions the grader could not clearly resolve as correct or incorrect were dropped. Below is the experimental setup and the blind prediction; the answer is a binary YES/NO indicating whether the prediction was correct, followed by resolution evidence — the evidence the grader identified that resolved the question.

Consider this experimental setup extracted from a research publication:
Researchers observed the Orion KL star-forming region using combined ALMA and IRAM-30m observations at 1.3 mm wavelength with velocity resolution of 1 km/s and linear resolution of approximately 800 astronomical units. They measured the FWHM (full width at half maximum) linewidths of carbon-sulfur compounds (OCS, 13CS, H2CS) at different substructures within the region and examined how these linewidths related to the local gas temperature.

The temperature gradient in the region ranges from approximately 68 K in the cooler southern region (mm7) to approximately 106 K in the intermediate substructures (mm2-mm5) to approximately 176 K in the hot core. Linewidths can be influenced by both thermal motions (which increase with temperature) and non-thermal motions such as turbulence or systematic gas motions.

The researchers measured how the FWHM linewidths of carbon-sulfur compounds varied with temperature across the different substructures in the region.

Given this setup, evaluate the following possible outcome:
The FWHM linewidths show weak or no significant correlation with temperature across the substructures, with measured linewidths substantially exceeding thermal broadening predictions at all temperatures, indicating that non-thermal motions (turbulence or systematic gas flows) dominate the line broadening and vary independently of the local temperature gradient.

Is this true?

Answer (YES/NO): NO